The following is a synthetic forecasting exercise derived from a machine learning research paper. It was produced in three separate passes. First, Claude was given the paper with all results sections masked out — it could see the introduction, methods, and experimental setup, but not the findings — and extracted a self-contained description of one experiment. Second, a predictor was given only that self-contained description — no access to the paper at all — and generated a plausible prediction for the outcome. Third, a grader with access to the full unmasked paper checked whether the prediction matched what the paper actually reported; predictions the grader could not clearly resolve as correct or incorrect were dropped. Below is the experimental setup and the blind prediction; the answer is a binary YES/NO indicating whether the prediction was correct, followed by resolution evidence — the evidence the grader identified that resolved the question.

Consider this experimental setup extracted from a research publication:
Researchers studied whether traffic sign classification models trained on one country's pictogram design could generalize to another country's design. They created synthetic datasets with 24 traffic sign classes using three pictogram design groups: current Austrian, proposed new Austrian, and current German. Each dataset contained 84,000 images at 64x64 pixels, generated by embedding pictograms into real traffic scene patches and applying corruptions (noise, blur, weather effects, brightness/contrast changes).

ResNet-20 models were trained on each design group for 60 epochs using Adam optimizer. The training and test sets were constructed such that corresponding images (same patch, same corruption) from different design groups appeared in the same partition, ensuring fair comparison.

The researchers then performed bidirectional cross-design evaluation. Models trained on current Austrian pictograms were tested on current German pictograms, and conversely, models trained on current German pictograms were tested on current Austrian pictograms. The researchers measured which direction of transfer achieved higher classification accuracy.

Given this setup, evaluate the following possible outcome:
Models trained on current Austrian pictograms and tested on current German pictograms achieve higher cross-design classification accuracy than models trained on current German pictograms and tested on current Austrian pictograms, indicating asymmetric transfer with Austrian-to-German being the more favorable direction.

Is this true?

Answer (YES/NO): YES